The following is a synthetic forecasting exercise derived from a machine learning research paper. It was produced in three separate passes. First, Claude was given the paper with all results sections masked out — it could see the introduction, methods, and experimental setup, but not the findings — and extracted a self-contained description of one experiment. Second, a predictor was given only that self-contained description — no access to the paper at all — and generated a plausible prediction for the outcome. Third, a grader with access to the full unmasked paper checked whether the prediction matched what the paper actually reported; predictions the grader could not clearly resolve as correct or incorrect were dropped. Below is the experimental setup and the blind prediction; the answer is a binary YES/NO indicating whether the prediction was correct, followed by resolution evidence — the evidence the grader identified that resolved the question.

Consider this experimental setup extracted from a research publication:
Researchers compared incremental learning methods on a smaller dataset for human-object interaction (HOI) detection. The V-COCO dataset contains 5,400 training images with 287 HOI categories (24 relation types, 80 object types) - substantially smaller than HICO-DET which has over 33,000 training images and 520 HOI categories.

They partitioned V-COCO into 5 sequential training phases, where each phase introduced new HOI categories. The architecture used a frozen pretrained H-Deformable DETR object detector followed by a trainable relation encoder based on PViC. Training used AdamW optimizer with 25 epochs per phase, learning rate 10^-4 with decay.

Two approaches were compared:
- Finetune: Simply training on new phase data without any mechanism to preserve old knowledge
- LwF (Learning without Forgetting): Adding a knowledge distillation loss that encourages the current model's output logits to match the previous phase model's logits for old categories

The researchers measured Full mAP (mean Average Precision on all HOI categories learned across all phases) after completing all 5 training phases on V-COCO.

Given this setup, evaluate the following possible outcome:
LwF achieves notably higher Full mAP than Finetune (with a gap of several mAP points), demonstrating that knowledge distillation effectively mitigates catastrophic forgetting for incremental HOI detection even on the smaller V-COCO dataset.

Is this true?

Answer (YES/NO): NO